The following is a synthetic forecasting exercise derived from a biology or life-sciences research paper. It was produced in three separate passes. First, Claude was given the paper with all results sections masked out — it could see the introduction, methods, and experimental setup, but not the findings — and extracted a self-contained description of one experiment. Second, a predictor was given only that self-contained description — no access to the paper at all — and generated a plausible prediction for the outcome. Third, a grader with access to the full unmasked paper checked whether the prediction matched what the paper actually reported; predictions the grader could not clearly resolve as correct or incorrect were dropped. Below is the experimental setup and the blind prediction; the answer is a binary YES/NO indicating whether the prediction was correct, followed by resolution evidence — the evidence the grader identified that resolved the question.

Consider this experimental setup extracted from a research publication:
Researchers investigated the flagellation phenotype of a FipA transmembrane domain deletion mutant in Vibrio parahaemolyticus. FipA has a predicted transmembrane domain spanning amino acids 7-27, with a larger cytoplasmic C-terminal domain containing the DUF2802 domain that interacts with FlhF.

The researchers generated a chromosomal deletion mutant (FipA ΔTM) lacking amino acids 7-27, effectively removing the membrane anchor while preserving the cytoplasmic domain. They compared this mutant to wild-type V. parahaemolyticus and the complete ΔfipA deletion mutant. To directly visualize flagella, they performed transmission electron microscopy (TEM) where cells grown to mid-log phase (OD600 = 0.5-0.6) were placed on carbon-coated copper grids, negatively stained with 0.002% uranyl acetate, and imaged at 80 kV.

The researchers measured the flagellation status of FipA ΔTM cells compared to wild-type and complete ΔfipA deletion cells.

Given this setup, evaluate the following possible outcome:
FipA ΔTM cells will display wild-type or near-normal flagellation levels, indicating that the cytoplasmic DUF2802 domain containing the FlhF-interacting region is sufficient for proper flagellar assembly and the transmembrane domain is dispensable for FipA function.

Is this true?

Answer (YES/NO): NO